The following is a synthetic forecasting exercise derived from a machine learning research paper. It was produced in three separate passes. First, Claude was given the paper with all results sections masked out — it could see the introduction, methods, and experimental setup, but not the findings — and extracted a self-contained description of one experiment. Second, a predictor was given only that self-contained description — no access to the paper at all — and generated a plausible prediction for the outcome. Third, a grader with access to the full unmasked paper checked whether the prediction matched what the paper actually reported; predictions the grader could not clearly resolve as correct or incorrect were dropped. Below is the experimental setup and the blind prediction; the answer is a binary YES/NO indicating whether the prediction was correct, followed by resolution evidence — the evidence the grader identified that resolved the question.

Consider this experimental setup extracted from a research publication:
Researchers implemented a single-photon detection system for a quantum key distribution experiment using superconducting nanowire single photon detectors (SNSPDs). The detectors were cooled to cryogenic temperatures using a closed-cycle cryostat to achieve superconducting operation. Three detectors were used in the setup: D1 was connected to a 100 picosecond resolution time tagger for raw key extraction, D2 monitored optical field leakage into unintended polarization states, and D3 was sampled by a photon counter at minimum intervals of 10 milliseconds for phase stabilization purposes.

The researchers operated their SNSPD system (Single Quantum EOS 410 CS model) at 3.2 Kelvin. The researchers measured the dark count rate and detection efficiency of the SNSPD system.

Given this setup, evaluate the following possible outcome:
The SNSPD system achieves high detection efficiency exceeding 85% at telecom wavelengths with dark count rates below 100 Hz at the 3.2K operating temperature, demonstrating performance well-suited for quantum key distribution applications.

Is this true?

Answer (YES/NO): NO